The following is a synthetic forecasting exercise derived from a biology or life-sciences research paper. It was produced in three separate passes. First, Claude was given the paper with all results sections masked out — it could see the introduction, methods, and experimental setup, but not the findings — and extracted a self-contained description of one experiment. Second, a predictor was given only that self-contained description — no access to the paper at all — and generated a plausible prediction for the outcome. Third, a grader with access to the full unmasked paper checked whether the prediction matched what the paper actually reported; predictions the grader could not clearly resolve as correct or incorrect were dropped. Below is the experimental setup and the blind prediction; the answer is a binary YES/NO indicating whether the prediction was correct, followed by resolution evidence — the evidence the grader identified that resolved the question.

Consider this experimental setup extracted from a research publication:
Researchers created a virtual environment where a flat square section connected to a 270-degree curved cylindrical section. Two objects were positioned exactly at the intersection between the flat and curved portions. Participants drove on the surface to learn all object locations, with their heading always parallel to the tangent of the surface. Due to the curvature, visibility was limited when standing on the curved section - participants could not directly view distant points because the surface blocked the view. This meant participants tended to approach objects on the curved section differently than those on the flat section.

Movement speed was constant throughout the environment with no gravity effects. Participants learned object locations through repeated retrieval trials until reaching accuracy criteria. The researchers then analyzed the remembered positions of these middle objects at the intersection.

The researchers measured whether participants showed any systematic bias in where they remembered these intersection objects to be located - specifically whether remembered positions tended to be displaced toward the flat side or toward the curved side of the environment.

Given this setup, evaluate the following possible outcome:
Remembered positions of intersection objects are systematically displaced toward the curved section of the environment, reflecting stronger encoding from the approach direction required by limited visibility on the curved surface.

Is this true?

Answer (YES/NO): NO